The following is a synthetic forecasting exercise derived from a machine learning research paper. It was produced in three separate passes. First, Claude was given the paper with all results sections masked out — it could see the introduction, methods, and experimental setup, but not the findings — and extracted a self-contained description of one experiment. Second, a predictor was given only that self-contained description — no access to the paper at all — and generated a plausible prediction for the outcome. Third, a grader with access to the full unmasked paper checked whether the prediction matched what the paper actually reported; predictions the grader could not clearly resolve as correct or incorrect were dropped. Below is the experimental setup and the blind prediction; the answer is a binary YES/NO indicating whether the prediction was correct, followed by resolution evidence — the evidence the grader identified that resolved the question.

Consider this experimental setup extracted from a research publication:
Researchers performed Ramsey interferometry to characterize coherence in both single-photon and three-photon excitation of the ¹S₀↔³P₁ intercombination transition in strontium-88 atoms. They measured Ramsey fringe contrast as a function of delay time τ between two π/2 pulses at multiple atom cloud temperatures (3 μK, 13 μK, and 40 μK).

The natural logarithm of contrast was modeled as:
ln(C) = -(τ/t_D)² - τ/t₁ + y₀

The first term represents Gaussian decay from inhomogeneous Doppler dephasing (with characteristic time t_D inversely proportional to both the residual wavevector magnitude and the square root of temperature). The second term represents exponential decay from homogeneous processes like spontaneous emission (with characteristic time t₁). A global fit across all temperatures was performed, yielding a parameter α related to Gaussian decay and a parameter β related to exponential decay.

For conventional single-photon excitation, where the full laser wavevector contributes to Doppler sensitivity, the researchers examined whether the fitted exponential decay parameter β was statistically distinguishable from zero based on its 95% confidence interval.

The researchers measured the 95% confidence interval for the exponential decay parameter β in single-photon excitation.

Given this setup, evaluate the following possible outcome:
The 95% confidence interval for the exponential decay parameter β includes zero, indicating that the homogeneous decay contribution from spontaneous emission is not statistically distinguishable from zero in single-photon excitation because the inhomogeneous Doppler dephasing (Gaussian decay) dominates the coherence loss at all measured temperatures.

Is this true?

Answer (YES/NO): YES